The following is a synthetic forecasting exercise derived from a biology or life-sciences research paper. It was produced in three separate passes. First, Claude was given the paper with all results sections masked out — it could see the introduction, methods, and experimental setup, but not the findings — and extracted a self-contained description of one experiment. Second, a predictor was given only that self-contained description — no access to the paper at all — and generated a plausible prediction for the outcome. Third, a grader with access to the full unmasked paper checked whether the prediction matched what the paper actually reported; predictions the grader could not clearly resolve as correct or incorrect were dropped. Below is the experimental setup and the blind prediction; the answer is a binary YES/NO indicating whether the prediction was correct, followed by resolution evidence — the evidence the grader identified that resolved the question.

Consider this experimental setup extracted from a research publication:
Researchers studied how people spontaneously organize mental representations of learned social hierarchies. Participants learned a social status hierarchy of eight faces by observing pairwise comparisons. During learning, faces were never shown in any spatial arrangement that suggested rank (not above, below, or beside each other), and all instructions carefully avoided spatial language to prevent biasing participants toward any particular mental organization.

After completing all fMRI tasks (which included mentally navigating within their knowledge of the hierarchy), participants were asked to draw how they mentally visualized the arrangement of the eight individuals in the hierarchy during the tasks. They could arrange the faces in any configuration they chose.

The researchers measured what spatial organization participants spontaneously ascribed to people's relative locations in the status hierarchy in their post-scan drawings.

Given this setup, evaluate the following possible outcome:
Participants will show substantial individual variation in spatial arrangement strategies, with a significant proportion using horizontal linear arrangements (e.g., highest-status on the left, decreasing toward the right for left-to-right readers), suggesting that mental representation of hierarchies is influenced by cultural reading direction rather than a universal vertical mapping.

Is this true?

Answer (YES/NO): NO